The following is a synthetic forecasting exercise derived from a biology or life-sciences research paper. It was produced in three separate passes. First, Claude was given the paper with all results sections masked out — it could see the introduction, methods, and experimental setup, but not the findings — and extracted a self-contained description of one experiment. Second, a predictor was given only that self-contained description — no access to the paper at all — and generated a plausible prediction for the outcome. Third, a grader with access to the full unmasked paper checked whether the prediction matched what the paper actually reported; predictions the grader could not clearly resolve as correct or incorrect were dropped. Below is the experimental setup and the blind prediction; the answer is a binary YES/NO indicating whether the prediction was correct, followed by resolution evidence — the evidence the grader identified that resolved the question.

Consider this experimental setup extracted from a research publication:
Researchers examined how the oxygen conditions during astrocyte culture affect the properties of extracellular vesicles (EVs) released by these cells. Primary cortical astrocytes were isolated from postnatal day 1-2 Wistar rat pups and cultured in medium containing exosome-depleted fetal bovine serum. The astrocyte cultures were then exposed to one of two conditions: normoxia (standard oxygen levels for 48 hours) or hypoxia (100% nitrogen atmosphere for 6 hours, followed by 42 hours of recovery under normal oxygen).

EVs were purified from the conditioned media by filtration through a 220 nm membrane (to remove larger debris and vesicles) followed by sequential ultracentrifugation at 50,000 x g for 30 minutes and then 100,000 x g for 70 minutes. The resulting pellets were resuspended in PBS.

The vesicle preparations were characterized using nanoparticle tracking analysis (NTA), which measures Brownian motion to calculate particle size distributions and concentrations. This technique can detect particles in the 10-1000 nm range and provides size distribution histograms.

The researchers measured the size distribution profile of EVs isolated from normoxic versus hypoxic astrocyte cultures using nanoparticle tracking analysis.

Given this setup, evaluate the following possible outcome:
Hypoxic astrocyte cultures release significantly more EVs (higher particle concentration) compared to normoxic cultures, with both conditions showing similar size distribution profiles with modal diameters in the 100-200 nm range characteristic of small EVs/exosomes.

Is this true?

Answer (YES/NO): NO